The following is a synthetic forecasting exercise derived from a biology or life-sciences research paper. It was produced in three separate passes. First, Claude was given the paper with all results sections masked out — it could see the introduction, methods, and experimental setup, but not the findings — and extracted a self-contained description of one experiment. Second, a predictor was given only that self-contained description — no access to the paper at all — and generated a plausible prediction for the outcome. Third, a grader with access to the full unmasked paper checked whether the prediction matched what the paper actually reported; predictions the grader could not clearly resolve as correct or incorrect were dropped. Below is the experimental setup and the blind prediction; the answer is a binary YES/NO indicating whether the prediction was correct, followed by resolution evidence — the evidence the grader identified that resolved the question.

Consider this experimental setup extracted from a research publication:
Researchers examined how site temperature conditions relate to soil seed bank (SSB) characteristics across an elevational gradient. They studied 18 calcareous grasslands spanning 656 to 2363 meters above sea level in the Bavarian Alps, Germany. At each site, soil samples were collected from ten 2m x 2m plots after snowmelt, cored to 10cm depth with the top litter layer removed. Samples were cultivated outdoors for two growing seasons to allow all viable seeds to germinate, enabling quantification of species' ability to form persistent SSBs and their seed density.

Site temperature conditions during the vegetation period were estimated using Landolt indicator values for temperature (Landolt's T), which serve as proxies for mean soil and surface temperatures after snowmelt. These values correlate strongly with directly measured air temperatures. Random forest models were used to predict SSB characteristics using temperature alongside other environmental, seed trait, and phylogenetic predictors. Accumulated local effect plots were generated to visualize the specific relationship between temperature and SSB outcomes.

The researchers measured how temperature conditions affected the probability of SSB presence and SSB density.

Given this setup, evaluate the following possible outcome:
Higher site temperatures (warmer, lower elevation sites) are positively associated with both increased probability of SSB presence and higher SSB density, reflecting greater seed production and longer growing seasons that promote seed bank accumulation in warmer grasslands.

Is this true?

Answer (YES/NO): NO